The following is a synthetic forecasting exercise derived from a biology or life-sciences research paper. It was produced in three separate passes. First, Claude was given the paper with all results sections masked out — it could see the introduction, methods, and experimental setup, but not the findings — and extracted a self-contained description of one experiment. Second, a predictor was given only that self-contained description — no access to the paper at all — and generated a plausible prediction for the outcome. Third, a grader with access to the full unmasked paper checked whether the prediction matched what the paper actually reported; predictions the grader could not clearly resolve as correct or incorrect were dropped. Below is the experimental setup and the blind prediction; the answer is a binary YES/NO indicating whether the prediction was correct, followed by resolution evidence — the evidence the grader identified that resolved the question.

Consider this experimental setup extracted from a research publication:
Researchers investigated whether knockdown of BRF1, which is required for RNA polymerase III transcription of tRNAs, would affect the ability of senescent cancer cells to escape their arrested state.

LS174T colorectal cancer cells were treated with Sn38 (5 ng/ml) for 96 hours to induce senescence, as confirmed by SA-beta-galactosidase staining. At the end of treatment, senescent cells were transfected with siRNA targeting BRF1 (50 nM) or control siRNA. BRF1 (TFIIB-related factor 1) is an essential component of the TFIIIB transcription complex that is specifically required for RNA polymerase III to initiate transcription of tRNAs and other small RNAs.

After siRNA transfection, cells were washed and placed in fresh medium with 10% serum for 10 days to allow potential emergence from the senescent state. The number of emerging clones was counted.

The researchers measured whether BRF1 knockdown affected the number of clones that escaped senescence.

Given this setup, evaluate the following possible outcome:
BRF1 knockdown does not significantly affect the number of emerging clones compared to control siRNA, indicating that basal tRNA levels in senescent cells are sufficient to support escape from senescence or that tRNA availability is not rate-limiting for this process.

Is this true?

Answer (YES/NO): NO